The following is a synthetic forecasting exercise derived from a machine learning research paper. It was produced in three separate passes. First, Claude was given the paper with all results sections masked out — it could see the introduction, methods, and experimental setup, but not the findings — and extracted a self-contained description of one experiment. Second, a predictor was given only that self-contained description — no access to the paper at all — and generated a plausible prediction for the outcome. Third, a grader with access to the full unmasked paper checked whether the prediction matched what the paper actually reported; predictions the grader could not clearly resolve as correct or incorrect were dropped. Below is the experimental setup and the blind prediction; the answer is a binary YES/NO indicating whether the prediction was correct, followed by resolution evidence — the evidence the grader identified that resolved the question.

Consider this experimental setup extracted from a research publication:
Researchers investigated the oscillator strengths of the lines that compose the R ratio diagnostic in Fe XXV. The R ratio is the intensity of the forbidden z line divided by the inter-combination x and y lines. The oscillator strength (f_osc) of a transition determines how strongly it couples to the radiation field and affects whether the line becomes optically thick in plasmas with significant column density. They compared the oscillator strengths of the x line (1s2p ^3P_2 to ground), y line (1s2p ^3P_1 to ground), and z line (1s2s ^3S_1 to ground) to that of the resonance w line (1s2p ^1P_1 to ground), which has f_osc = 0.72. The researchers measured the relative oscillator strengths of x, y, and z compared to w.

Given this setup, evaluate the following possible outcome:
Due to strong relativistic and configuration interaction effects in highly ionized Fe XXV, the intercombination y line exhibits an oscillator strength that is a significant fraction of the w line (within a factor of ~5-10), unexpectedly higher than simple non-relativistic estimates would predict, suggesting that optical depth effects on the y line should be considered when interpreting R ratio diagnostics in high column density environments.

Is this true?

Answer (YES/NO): NO